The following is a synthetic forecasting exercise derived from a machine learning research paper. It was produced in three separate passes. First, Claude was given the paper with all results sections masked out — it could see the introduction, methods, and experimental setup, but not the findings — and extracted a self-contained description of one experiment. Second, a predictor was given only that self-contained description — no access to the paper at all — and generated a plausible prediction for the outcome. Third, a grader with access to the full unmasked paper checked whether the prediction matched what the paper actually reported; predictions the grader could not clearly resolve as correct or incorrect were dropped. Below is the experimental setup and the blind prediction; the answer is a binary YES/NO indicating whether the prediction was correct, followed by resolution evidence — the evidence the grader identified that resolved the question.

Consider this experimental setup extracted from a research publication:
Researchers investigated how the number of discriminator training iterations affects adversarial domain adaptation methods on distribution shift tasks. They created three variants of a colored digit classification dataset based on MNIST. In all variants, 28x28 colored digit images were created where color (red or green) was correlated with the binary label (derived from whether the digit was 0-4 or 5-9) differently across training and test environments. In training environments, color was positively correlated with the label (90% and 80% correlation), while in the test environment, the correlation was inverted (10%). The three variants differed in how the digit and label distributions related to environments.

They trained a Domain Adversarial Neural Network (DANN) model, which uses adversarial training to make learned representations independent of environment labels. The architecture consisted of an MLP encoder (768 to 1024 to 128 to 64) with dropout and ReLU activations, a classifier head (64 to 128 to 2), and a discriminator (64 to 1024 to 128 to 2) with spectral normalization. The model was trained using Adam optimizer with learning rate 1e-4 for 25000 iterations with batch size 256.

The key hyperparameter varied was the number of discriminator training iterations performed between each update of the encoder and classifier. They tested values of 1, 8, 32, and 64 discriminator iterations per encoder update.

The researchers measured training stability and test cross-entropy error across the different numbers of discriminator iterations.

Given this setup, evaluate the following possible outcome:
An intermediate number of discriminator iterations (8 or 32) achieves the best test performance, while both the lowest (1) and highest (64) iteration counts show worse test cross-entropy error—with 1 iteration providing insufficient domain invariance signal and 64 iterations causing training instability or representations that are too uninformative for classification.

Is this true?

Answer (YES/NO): NO